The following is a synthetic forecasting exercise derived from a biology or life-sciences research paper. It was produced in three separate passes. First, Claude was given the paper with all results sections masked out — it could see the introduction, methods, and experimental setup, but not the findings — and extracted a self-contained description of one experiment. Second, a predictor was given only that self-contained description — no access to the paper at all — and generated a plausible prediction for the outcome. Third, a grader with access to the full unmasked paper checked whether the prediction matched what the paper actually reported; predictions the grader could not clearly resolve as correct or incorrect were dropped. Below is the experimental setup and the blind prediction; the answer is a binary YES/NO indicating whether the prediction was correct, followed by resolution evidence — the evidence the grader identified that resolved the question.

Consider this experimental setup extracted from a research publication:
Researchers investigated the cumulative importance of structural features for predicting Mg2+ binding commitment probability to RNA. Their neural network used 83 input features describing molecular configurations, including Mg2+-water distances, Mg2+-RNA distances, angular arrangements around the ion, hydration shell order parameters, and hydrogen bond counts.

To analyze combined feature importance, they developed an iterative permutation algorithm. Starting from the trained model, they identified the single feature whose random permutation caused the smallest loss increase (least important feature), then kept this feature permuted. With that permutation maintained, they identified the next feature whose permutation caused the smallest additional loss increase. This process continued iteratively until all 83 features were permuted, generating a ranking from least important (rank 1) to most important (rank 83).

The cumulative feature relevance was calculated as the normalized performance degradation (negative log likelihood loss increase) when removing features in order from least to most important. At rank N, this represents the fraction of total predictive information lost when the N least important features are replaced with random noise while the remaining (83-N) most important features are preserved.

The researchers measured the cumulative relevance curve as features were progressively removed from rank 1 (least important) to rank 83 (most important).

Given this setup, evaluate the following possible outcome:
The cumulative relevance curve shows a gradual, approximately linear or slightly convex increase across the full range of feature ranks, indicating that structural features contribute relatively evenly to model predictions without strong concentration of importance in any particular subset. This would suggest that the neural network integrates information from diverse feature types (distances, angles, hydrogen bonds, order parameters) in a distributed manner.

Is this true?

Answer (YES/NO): NO